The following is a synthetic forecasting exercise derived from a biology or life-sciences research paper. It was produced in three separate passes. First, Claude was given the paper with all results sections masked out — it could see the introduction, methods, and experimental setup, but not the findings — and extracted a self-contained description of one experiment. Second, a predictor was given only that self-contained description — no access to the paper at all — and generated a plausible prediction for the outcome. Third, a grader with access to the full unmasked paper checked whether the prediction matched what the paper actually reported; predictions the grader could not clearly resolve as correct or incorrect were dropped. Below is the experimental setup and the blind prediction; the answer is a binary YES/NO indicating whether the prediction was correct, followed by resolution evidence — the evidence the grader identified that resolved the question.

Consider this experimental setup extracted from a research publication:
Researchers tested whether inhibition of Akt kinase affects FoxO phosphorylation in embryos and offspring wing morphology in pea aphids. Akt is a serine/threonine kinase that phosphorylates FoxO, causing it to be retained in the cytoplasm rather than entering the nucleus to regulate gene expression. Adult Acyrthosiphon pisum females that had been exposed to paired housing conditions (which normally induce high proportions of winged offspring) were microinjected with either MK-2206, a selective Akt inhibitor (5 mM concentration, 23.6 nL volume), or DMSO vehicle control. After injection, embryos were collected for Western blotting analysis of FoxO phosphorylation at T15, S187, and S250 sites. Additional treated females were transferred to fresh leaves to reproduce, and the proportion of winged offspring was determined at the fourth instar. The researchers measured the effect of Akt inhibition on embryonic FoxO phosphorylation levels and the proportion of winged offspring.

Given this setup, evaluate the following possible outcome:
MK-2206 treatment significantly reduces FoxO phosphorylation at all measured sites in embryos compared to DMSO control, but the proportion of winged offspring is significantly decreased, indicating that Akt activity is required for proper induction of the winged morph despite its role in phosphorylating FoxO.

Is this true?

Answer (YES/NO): NO